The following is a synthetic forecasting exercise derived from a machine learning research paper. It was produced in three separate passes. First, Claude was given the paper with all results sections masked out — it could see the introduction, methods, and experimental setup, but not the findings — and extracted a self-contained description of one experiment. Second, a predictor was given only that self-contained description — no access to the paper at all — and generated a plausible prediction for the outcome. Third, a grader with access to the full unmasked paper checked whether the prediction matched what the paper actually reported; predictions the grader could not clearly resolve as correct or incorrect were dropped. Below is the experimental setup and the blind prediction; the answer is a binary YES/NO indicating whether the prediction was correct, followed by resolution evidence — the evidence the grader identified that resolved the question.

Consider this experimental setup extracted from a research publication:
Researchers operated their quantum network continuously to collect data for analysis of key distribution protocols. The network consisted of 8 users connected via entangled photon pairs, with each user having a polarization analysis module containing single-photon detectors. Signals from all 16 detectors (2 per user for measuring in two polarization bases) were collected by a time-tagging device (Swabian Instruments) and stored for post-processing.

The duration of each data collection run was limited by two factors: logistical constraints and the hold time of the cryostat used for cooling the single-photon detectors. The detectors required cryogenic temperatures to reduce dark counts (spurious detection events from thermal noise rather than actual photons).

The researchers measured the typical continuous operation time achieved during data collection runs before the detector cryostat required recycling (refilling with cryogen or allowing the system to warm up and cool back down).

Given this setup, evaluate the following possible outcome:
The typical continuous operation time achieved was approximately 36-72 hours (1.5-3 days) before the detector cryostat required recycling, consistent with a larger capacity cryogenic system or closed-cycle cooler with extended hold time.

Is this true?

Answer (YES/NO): NO